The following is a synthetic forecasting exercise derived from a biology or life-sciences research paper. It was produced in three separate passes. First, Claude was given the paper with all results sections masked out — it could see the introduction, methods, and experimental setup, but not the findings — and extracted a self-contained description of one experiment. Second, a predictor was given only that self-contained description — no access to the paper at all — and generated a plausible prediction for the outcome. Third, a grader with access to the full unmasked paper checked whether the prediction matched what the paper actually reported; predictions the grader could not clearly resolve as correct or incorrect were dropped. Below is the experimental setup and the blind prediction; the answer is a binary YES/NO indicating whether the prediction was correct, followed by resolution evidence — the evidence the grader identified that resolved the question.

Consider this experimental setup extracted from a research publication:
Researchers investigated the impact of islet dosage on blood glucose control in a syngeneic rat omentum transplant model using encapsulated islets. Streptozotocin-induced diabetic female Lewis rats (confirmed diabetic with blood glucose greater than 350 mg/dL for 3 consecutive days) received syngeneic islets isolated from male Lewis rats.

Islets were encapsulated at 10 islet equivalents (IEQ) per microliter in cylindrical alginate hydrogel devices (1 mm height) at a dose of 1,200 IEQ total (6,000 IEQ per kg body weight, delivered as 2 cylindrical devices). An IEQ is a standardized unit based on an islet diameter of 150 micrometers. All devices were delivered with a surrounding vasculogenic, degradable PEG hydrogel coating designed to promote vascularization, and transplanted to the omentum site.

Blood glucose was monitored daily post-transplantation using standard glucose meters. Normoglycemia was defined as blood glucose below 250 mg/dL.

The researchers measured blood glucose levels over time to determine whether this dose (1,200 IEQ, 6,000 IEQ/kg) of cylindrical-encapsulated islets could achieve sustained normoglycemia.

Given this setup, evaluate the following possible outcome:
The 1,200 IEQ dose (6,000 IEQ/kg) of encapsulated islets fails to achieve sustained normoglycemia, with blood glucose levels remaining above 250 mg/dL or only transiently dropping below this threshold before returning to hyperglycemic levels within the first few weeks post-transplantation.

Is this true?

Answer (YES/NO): YES